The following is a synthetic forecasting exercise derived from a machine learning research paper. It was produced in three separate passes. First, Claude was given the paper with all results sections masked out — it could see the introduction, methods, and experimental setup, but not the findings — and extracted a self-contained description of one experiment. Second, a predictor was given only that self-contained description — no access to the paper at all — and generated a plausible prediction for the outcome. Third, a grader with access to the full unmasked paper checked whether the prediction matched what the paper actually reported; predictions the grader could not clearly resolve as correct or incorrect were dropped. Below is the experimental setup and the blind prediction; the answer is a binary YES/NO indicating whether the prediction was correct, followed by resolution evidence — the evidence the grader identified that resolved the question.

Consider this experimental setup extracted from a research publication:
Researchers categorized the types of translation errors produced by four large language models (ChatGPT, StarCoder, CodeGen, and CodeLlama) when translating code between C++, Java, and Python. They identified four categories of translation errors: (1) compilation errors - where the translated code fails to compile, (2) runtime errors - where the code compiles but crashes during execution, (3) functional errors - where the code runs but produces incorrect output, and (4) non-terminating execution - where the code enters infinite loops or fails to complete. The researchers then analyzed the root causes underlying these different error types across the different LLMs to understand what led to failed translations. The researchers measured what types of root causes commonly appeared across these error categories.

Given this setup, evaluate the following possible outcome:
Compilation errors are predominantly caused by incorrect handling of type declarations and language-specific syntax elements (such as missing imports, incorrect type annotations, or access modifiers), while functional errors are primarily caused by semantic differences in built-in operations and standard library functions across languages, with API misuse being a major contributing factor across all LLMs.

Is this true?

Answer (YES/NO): NO